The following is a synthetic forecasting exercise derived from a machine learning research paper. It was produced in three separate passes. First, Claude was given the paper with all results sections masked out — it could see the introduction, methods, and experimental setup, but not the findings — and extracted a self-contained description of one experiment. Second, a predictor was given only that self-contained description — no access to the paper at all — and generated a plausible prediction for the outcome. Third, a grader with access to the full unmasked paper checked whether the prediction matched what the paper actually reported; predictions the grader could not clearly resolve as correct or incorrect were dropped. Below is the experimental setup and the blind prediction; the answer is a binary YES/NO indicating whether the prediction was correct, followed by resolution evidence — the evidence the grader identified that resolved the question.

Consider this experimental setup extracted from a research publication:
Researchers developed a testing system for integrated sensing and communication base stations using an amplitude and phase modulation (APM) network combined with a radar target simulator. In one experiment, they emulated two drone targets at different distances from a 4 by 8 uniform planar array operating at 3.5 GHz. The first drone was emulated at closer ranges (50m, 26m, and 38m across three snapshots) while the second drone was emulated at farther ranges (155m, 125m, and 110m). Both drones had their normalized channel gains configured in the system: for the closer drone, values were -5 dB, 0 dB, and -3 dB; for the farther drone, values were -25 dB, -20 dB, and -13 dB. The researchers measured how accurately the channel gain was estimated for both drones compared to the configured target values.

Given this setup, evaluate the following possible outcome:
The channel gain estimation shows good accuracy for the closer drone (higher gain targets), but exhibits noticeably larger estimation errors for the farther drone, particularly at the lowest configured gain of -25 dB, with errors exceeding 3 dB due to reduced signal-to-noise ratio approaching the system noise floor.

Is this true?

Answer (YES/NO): NO